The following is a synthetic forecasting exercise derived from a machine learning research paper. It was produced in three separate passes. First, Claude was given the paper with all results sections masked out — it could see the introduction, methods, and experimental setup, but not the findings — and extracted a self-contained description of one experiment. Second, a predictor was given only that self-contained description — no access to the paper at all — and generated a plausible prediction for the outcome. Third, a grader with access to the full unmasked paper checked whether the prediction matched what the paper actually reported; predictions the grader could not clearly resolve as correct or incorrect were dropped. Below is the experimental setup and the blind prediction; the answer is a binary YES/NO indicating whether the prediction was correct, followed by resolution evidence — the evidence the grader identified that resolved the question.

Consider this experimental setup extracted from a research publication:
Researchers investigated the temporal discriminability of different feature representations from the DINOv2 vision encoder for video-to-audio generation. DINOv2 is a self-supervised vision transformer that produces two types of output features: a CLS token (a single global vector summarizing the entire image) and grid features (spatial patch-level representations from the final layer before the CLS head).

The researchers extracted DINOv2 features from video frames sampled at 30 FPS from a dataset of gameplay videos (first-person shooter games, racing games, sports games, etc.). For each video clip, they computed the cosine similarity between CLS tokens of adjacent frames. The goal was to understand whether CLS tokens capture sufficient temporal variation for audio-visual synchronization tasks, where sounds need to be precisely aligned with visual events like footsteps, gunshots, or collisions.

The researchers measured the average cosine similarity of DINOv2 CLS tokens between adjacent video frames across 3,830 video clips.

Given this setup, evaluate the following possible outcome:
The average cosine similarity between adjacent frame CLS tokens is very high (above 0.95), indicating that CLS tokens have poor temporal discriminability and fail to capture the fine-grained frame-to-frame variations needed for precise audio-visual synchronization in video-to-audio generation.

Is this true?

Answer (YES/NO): YES